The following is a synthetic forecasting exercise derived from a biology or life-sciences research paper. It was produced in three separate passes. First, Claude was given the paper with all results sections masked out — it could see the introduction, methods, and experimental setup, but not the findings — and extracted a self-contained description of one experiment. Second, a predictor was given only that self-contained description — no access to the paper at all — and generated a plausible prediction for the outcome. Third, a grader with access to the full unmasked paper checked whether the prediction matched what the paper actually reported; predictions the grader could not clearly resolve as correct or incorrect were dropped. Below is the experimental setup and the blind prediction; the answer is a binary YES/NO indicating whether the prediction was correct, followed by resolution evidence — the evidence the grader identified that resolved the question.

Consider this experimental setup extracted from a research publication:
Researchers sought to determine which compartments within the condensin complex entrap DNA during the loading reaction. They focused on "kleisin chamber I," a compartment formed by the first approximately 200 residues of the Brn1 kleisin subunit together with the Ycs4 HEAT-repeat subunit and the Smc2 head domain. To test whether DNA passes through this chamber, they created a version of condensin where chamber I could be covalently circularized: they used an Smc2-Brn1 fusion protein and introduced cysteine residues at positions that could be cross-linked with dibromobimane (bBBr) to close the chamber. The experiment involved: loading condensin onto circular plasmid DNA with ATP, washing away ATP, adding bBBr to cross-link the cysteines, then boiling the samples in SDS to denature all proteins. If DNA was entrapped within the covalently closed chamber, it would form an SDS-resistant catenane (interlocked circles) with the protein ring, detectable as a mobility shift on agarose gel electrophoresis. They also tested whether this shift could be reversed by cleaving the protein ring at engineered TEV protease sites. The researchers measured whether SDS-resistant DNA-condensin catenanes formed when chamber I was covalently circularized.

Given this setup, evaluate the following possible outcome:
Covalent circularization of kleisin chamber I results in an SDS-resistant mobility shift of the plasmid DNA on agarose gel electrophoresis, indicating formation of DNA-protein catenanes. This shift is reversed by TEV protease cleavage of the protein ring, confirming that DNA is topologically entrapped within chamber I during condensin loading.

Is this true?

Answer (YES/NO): YES